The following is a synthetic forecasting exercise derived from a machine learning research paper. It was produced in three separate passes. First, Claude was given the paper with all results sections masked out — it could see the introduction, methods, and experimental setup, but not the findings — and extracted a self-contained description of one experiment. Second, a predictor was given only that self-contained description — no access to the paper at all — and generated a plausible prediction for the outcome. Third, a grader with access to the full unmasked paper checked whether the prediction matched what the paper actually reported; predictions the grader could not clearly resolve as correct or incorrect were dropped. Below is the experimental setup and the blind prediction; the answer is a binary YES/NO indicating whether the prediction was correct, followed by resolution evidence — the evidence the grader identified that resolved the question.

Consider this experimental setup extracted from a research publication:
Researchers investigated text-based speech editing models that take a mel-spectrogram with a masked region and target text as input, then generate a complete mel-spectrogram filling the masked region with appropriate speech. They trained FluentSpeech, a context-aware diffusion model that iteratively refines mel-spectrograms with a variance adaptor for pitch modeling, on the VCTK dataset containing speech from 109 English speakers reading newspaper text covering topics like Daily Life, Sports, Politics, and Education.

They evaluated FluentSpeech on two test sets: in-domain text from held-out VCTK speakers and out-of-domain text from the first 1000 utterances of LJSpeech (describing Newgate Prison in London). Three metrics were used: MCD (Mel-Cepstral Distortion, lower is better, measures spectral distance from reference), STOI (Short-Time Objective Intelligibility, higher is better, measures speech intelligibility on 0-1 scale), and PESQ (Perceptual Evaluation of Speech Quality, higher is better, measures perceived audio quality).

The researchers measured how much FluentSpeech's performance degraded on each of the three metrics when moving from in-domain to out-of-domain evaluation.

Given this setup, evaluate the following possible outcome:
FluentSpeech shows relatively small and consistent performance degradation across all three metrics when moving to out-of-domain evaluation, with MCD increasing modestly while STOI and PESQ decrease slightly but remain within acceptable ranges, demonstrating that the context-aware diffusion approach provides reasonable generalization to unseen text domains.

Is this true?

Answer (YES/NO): NO